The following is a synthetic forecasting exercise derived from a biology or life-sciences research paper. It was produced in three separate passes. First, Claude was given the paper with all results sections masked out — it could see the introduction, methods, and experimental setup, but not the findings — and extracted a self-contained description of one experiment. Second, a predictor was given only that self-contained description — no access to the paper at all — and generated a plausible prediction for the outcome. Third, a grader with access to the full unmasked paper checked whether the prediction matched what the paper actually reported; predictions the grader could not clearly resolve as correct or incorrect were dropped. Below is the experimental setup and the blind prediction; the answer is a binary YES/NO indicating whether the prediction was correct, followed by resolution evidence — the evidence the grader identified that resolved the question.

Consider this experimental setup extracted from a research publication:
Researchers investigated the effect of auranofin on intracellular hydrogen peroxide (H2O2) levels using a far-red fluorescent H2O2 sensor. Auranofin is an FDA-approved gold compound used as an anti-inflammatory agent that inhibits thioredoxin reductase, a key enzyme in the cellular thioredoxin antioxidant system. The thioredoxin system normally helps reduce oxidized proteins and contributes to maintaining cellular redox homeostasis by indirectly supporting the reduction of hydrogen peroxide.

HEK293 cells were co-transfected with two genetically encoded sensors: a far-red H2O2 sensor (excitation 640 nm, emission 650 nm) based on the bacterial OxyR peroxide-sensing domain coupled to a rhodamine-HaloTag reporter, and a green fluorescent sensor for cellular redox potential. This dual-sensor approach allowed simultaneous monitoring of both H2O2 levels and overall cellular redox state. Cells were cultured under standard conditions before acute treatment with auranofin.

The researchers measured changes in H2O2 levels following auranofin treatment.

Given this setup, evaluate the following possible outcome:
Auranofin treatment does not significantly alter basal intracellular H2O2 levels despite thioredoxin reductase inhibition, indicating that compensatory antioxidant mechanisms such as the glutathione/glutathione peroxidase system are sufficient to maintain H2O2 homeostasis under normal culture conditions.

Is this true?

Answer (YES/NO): NO